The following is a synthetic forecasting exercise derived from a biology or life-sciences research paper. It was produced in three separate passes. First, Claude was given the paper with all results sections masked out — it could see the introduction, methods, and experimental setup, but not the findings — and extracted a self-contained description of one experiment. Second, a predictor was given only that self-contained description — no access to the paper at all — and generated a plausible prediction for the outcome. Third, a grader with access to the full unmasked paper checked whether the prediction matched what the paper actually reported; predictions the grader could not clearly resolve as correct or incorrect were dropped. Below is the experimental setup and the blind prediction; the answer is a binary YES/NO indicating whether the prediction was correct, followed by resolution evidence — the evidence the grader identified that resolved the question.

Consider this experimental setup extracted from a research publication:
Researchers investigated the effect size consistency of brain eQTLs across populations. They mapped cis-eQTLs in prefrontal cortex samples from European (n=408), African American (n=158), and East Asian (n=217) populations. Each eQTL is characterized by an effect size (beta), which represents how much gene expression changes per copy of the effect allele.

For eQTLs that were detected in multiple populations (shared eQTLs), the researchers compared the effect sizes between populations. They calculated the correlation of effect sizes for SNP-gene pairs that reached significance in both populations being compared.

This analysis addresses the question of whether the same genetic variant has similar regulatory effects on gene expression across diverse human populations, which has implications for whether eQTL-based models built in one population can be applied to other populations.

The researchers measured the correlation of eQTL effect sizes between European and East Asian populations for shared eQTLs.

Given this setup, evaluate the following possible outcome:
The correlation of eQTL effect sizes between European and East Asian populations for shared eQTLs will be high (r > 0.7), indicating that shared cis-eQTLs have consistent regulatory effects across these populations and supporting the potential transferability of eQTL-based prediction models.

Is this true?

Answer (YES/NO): YES